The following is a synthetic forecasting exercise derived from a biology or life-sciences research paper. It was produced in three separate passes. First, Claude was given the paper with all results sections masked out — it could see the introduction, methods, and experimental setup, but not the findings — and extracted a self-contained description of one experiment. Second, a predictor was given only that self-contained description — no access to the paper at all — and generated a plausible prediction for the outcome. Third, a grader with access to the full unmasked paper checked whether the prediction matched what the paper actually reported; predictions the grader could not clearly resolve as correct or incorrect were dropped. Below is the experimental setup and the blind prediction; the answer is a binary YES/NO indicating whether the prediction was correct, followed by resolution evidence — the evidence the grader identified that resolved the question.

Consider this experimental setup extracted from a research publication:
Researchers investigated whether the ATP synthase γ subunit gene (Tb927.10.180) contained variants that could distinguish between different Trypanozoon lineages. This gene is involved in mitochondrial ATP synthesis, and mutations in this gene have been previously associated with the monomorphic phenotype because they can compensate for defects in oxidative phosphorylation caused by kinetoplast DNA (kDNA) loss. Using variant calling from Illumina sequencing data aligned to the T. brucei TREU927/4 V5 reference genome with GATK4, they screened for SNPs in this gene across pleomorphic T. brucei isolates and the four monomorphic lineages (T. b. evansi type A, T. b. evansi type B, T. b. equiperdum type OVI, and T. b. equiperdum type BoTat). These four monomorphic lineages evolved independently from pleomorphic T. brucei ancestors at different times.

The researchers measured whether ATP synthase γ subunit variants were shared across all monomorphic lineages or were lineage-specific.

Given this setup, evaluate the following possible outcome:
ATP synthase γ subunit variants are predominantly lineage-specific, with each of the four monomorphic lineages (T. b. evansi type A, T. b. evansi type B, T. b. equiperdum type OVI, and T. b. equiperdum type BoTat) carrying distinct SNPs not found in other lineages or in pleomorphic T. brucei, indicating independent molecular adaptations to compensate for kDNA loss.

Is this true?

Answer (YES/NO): NO